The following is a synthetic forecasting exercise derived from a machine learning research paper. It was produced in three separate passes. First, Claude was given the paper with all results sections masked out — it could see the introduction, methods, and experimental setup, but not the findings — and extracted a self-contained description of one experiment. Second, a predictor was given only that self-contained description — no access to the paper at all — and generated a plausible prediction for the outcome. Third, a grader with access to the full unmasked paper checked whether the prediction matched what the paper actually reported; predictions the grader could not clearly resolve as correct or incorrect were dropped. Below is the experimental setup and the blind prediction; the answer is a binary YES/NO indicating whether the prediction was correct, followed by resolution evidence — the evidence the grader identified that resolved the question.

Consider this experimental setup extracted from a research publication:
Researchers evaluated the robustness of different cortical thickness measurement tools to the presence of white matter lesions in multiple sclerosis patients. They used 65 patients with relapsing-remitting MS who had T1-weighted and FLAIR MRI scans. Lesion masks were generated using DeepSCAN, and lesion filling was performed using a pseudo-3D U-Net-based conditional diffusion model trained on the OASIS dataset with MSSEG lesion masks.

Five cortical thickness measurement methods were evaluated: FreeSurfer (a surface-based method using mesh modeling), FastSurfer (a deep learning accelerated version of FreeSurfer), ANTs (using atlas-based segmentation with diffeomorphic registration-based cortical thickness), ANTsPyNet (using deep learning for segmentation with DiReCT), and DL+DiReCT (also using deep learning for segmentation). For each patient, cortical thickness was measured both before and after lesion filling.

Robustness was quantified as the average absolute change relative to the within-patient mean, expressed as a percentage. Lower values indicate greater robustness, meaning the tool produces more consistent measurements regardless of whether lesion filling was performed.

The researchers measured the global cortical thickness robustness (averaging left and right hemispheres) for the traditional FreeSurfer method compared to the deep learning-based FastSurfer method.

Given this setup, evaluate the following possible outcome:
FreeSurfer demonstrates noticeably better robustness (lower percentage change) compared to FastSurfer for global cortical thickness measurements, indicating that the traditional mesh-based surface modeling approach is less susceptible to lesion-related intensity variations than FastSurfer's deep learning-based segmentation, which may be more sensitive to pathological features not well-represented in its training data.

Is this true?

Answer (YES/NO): NO